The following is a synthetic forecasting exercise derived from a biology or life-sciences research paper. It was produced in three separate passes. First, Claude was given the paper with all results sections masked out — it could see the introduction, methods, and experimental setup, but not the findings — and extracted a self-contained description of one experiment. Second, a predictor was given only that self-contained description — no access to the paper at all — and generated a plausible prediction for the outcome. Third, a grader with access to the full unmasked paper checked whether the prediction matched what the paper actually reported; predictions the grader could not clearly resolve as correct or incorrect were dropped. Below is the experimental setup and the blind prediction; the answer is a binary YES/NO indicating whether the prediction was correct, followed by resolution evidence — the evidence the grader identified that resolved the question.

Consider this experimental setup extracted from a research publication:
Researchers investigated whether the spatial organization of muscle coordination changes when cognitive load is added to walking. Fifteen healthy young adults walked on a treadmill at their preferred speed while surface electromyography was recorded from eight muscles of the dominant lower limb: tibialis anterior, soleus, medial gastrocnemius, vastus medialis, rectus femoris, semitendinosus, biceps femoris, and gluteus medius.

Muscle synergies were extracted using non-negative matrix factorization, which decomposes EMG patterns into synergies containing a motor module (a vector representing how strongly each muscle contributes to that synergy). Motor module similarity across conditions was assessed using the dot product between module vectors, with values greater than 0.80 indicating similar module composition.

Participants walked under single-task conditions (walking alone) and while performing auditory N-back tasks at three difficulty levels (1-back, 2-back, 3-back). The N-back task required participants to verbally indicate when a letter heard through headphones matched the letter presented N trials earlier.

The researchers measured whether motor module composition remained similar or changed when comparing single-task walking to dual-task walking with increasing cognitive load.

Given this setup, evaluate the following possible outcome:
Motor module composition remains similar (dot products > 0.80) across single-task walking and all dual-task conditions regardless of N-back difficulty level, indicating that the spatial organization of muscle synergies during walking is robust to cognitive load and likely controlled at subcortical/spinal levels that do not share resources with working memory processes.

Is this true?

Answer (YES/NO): YES